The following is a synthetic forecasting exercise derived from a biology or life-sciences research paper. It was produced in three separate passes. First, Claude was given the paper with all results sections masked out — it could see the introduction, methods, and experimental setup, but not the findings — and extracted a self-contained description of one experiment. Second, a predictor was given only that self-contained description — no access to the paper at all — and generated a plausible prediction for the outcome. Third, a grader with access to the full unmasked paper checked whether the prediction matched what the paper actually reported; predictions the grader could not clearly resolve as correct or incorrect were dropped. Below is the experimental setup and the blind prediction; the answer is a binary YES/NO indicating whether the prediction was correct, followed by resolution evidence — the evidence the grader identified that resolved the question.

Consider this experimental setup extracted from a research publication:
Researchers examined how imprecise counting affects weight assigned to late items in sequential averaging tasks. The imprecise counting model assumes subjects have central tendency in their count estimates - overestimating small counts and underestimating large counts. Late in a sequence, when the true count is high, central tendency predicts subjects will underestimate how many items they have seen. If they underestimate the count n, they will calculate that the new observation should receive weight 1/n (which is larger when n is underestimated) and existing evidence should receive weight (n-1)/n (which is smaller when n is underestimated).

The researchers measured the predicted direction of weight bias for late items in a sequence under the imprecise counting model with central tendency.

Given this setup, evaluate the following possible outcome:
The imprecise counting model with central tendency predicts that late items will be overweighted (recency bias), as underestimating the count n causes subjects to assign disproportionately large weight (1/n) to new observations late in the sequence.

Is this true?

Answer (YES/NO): YES